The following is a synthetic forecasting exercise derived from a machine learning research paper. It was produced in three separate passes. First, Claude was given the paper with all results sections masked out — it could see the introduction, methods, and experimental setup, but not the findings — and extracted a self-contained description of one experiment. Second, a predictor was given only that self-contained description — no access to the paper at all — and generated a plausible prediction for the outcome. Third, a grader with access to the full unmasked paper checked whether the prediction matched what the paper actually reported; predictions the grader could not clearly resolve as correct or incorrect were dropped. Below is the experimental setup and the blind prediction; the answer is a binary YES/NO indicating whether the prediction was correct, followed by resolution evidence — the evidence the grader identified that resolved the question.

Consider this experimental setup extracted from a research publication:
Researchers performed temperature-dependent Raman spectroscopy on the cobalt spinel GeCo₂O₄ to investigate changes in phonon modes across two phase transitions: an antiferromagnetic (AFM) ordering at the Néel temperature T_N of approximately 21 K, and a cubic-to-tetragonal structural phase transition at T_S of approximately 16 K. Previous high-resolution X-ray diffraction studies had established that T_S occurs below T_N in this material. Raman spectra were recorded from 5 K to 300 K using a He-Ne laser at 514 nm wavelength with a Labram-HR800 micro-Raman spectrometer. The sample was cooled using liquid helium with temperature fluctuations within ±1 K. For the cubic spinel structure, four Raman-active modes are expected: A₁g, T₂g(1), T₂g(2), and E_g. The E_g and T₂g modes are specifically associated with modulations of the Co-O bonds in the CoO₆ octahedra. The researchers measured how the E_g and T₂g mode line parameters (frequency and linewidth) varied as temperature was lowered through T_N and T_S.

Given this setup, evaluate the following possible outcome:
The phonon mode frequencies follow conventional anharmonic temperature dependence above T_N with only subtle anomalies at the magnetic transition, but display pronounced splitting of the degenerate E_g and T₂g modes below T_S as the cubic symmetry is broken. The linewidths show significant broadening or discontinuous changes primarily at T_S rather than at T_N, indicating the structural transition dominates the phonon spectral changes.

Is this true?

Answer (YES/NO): NO